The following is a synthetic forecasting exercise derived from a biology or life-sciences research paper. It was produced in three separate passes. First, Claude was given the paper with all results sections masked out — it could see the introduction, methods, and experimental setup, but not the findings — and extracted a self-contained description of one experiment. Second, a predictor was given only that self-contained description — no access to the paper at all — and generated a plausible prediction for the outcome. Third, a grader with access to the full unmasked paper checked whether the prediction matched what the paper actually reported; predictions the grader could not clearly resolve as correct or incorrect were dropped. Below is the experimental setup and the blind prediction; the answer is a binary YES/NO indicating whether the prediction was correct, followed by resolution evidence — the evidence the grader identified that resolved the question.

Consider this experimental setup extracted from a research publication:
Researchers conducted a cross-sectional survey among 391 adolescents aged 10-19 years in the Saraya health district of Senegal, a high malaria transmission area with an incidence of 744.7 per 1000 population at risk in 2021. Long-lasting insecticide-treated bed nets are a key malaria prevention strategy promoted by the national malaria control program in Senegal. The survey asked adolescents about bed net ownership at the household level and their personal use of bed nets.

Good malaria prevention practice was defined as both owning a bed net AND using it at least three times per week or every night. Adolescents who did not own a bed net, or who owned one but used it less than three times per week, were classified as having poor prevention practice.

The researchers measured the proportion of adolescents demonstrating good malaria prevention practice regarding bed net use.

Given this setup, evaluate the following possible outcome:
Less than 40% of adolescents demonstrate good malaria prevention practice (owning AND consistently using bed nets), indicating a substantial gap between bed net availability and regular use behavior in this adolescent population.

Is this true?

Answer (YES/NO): YES